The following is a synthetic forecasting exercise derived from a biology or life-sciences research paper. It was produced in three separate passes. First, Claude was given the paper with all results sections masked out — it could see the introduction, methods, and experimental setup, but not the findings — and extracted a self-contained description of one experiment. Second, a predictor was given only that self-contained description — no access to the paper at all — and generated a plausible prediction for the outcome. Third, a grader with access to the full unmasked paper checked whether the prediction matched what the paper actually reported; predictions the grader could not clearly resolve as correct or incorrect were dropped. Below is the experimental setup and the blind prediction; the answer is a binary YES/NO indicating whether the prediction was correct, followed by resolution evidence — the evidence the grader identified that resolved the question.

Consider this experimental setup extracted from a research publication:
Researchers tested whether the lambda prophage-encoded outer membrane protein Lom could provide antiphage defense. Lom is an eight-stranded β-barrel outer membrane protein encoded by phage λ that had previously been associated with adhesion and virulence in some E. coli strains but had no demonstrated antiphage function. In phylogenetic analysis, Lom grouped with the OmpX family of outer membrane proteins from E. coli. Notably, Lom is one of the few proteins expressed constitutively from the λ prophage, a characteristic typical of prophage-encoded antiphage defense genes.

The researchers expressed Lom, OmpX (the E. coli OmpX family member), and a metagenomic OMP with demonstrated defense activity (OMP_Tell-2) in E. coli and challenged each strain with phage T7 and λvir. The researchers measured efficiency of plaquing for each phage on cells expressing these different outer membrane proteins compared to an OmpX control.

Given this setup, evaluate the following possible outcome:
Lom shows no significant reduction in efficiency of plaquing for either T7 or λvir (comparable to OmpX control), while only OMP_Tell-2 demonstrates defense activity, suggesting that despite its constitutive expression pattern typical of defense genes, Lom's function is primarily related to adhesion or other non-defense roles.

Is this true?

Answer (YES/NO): NO